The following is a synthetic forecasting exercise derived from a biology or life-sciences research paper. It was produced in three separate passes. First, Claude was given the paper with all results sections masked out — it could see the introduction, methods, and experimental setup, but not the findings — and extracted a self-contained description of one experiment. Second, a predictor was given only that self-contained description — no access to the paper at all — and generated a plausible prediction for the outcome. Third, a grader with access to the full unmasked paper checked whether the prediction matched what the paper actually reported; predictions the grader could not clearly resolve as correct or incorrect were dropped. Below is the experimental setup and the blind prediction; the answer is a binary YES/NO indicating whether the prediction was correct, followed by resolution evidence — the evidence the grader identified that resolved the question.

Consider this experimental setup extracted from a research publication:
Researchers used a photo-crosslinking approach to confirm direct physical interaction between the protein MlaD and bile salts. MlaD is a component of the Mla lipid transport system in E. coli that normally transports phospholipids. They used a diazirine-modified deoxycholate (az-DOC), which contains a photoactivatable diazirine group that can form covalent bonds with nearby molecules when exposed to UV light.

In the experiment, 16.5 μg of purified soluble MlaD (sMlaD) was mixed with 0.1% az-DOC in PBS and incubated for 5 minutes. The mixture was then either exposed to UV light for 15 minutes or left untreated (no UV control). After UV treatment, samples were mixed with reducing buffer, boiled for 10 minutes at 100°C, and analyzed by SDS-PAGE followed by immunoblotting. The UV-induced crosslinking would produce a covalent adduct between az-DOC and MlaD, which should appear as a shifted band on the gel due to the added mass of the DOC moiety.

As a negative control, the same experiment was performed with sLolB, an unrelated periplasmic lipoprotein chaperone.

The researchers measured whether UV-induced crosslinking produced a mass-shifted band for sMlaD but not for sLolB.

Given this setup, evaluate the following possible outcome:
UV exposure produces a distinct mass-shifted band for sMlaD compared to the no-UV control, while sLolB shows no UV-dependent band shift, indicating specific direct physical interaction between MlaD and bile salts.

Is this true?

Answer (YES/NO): YES